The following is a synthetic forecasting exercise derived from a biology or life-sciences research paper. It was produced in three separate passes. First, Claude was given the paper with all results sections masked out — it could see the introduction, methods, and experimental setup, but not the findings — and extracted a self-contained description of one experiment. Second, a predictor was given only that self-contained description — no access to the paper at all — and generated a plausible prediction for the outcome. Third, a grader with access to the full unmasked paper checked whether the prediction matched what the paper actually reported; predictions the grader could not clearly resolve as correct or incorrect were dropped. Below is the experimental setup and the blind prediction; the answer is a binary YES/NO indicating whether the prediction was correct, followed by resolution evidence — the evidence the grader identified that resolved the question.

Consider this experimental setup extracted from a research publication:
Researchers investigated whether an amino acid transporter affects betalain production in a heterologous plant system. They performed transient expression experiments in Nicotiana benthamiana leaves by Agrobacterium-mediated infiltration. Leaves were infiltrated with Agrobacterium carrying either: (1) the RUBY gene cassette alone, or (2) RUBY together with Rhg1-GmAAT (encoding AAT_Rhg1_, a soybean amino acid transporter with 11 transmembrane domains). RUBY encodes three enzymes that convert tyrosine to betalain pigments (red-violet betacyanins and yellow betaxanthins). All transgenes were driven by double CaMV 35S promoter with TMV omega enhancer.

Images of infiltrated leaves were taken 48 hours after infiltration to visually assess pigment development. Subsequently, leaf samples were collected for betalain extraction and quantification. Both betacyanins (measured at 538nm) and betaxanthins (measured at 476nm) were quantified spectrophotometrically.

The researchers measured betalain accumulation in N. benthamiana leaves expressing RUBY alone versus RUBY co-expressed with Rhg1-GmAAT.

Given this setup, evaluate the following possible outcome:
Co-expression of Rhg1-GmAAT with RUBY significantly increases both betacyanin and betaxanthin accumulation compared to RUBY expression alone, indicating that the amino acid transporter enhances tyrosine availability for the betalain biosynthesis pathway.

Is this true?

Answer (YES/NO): NO